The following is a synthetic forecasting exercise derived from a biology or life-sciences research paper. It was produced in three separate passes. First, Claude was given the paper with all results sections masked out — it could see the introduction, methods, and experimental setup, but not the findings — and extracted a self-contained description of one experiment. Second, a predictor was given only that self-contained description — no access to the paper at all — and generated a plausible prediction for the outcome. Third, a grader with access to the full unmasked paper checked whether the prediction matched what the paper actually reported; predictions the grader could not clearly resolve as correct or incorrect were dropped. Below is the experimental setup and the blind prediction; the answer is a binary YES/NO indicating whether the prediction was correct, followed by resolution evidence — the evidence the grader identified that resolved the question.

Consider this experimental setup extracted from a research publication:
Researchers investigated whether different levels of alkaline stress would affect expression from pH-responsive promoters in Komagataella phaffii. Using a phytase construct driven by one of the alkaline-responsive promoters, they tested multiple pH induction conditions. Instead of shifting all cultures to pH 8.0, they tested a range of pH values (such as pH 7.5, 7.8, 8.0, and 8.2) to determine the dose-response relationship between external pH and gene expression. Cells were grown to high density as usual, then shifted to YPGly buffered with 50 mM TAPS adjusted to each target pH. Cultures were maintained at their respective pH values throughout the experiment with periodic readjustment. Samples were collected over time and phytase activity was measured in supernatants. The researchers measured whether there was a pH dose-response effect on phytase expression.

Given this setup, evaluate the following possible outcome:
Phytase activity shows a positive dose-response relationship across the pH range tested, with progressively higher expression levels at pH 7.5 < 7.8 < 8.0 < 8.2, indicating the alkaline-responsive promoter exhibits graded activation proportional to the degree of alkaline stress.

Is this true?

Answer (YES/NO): NO